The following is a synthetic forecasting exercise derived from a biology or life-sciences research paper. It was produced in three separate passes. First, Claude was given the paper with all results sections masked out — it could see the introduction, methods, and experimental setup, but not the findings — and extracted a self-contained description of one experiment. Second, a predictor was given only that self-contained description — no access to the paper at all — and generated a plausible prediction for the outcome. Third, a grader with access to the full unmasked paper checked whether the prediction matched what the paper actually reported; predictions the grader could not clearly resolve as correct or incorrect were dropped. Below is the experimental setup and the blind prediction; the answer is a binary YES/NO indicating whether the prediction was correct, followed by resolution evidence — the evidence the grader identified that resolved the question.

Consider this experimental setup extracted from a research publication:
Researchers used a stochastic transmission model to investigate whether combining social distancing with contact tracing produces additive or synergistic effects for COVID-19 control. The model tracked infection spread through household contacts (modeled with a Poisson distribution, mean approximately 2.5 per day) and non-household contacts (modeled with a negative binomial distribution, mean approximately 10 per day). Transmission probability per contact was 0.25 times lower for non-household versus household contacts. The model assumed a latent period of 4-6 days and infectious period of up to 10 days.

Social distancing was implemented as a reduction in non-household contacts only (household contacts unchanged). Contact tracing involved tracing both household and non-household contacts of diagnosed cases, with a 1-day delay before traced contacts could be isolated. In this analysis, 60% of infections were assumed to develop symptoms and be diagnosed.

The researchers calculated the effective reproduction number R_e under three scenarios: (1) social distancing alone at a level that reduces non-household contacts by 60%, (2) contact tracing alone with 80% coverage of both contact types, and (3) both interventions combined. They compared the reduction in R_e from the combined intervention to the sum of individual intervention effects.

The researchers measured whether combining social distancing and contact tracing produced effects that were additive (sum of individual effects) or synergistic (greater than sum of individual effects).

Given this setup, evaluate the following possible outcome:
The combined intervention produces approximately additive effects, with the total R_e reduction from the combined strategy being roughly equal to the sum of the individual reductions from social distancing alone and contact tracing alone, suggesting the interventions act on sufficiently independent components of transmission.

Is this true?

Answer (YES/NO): NO